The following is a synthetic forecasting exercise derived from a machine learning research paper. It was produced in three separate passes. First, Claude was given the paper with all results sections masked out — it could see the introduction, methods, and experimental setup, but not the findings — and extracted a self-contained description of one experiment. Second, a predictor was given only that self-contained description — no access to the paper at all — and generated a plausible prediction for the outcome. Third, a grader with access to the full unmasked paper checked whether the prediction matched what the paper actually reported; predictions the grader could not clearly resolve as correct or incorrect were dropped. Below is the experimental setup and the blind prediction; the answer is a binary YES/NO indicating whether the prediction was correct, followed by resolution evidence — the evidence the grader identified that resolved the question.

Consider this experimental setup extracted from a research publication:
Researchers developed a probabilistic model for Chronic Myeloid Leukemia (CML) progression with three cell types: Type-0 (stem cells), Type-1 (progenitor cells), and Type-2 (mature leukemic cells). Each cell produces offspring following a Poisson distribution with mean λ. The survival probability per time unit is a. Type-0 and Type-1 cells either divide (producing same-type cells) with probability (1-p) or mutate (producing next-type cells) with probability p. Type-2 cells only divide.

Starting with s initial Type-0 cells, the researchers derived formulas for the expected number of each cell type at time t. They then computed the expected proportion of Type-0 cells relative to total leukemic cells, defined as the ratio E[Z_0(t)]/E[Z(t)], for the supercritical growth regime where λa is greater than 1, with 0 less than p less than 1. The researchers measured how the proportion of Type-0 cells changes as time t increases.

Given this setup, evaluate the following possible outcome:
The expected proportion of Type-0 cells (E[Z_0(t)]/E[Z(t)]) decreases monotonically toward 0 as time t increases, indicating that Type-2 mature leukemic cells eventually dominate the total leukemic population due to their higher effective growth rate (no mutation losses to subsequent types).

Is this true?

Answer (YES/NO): YES